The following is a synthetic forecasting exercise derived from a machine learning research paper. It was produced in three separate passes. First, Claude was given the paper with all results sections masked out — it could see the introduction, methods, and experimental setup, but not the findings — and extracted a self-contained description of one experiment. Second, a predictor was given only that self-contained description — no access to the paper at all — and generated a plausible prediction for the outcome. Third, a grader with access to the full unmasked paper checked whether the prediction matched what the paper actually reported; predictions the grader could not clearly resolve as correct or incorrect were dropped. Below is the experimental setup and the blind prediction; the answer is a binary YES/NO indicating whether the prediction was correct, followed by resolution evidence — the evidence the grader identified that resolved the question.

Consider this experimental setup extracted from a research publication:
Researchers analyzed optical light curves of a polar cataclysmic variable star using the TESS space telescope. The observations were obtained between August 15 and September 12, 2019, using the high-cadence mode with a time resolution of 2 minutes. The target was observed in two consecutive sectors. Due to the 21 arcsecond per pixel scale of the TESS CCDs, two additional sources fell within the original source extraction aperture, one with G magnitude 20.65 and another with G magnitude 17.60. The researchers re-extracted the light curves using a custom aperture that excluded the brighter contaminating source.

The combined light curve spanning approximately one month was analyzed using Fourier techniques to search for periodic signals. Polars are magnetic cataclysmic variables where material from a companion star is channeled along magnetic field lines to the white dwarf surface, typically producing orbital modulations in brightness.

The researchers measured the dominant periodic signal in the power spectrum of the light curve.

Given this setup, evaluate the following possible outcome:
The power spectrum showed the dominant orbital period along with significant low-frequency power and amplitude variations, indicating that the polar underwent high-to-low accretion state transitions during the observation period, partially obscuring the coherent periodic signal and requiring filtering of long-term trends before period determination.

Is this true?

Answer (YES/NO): NO